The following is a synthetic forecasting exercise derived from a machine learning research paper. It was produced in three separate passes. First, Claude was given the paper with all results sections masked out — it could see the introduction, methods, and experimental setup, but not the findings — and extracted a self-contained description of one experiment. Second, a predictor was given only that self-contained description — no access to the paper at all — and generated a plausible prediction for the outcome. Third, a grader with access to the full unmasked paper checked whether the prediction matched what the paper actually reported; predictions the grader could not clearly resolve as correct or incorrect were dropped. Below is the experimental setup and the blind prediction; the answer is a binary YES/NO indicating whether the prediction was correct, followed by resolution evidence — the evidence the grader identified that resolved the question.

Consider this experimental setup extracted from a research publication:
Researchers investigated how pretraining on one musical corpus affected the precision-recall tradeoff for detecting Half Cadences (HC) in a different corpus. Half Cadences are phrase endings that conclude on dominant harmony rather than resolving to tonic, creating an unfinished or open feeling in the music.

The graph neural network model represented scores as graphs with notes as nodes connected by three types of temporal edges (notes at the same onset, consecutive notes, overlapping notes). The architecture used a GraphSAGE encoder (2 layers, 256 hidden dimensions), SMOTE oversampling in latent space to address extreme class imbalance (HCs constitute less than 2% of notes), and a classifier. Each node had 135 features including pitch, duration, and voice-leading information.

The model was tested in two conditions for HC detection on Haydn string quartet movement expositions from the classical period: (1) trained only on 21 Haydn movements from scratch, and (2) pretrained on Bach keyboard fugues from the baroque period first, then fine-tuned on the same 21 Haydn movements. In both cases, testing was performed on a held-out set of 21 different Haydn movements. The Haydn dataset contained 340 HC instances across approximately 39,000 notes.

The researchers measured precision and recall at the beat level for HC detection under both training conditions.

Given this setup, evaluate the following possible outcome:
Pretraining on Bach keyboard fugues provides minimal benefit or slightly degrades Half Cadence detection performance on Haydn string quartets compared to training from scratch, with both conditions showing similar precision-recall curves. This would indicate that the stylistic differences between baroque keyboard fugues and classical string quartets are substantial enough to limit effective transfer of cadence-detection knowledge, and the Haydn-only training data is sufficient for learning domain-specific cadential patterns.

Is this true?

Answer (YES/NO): NO